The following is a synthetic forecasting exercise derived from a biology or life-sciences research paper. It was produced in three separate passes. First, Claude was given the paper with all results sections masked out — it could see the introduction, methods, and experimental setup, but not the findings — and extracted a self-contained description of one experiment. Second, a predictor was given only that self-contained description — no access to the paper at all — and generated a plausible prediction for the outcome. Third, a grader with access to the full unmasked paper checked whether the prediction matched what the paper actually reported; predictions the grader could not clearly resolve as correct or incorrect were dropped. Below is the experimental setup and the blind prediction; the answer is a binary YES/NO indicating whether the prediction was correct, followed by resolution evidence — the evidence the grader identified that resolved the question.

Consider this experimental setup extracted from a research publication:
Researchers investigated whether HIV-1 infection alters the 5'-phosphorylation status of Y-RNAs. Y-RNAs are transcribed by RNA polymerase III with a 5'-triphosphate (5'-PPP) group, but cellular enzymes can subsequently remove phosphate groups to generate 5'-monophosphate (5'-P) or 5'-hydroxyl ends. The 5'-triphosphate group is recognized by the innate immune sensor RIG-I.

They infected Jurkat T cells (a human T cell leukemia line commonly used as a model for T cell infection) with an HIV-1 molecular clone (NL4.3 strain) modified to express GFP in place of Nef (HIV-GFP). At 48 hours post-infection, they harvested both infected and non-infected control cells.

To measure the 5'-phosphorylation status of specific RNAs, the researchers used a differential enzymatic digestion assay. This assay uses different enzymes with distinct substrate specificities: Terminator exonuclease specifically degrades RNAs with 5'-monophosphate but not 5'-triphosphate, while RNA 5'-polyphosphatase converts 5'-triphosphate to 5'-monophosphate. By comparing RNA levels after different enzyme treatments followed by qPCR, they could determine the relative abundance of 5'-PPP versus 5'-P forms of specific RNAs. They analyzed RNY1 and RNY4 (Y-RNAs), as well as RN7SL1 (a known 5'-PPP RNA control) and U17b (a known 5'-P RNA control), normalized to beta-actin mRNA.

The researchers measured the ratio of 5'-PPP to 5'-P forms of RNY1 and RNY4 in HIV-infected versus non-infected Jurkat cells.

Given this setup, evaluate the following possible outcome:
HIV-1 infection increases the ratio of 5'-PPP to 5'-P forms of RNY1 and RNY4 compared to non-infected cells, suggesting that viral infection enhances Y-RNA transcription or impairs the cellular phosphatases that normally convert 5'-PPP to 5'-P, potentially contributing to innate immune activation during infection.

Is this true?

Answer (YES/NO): YES